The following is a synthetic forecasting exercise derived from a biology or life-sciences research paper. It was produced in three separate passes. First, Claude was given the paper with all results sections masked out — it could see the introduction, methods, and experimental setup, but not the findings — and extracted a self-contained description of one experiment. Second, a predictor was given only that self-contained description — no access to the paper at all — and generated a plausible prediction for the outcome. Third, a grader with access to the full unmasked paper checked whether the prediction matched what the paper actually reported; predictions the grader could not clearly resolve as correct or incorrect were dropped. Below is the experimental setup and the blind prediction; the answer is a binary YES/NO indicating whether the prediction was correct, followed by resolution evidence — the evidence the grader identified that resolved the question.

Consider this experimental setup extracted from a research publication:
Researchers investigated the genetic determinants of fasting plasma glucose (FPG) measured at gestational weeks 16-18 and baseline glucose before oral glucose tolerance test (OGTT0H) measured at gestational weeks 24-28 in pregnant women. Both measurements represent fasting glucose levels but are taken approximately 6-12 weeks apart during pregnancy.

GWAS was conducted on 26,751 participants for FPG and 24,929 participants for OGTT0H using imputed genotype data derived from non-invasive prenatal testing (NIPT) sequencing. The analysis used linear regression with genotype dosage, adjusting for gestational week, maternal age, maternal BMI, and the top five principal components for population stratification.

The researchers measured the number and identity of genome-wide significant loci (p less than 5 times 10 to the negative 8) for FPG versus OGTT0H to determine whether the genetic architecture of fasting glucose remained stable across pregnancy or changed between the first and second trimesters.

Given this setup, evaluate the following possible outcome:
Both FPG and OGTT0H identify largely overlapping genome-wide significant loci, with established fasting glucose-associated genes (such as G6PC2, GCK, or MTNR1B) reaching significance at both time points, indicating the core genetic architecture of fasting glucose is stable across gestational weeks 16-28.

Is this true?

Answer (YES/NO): YES